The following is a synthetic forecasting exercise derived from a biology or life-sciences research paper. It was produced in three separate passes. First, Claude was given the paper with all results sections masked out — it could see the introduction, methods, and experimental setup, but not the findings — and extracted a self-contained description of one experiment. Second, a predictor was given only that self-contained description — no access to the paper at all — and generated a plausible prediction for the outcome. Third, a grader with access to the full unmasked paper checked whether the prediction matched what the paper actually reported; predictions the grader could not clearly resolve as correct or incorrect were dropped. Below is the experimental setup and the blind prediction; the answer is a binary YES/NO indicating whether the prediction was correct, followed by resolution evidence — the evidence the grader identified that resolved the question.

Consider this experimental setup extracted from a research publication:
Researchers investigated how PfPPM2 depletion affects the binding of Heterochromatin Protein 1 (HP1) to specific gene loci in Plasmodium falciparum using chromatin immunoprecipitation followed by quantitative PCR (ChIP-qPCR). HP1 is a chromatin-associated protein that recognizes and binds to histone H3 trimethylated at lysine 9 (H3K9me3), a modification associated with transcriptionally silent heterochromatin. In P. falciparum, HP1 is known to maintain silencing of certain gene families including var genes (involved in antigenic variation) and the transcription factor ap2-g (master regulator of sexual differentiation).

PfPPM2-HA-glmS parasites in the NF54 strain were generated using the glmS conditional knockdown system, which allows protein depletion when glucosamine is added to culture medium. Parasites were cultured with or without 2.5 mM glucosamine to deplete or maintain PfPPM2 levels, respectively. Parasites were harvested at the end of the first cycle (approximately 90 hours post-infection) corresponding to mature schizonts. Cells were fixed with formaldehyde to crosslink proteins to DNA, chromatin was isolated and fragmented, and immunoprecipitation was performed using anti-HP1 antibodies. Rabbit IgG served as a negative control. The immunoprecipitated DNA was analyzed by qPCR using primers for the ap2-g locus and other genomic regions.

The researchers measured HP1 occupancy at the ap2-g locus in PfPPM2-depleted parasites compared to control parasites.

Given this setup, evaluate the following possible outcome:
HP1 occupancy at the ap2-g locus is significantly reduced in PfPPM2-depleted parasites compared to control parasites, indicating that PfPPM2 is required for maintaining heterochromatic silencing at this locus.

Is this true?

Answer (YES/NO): NO